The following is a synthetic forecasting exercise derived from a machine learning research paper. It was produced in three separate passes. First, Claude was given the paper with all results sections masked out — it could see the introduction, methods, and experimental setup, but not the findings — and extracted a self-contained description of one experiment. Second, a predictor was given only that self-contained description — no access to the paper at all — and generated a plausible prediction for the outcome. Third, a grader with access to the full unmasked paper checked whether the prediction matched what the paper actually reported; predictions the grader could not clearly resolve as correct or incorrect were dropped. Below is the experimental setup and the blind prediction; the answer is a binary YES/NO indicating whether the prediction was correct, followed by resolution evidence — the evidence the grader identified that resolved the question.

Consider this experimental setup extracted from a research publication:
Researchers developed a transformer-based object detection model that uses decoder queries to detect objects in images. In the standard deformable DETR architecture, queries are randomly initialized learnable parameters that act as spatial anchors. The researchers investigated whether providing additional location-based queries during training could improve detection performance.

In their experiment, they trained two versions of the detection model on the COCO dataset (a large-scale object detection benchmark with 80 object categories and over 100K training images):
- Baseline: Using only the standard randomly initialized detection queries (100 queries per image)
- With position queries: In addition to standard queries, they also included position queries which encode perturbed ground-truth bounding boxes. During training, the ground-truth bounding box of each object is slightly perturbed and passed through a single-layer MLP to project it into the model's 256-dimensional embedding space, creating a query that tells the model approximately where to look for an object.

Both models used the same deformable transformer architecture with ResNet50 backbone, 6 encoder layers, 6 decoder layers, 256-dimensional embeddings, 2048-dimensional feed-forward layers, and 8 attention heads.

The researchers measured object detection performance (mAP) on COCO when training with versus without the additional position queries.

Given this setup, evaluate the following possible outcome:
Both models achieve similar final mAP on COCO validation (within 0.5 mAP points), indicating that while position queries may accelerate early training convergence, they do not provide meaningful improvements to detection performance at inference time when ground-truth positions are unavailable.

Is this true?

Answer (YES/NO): NO